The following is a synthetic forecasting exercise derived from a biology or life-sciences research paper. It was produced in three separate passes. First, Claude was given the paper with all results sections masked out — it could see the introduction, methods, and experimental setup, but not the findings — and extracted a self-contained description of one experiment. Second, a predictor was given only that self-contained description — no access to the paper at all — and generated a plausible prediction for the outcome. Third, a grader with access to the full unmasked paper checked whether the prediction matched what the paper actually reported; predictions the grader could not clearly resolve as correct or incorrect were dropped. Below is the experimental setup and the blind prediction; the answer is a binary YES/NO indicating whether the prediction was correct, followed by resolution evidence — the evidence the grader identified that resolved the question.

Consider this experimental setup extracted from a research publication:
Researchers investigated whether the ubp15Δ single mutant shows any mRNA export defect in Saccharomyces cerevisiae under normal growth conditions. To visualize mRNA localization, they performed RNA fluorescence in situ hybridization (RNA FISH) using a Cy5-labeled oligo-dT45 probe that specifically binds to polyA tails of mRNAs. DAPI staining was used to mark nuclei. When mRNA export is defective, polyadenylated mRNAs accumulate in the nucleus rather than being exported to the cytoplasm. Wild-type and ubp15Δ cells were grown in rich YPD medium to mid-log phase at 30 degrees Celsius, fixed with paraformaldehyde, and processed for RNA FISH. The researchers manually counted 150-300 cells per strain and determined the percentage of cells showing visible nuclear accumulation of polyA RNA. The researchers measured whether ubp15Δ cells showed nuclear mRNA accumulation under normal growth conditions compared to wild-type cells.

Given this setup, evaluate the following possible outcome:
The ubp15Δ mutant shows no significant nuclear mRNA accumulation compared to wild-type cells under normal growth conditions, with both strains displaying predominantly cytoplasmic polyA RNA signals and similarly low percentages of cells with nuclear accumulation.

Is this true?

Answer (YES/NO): YES